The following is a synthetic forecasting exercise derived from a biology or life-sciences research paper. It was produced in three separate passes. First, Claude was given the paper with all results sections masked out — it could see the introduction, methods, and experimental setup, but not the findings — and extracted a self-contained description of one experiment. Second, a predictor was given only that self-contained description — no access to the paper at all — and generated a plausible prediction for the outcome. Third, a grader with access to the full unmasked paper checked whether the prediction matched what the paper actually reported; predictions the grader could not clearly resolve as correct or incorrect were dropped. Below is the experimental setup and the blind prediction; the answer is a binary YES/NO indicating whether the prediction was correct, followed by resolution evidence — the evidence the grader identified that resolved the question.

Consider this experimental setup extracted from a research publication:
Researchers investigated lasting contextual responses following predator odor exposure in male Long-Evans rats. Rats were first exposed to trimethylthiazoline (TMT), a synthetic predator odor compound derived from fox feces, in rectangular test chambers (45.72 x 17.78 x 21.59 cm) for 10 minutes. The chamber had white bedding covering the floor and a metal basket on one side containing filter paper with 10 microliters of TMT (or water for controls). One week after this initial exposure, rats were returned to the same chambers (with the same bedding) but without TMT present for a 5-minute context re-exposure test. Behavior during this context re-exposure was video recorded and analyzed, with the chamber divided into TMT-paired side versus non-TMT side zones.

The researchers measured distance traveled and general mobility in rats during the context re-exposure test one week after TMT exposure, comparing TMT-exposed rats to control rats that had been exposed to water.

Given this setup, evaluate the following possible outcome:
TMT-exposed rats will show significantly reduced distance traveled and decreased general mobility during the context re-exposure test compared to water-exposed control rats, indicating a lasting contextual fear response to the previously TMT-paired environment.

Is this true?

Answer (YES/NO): NO